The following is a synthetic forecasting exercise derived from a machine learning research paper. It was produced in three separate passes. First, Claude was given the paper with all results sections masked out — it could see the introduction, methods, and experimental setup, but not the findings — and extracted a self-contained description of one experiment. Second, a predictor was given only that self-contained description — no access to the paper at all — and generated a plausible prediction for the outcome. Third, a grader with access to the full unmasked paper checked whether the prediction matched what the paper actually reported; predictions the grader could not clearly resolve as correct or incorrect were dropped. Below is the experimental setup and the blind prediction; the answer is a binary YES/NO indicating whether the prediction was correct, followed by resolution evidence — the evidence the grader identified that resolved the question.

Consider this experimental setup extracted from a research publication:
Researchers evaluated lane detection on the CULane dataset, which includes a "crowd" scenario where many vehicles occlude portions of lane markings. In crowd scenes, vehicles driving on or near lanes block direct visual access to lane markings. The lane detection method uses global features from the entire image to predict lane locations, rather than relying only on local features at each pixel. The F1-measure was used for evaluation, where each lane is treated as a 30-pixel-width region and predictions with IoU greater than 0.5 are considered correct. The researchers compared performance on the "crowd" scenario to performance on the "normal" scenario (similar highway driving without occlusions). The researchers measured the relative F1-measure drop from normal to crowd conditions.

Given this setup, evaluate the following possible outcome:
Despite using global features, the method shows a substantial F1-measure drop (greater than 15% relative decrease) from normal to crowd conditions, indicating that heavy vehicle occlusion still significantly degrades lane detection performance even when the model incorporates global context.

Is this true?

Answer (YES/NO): YES